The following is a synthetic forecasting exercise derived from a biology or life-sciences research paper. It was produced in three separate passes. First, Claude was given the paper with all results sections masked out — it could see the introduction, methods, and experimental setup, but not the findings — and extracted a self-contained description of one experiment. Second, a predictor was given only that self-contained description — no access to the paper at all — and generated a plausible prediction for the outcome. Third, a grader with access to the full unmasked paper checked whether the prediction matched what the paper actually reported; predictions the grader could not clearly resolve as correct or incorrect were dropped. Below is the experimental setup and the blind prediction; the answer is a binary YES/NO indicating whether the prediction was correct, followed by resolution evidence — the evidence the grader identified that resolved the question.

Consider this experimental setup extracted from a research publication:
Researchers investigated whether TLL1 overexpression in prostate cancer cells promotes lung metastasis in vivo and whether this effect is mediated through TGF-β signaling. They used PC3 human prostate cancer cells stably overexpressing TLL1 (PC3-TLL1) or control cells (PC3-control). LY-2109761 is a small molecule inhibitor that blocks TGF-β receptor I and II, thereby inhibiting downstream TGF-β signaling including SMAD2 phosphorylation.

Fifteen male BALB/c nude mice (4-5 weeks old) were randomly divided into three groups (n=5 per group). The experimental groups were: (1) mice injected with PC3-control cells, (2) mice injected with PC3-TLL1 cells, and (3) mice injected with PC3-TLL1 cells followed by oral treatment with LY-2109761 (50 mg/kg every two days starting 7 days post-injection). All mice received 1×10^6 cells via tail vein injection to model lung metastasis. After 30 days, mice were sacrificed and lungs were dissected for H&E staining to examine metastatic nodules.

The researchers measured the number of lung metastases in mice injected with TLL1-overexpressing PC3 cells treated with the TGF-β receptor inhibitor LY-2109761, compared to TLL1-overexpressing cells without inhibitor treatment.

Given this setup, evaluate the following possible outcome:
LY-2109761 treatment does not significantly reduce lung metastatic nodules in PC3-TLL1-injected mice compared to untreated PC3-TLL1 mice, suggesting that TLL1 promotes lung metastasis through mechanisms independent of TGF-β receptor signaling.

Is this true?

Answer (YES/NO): NO